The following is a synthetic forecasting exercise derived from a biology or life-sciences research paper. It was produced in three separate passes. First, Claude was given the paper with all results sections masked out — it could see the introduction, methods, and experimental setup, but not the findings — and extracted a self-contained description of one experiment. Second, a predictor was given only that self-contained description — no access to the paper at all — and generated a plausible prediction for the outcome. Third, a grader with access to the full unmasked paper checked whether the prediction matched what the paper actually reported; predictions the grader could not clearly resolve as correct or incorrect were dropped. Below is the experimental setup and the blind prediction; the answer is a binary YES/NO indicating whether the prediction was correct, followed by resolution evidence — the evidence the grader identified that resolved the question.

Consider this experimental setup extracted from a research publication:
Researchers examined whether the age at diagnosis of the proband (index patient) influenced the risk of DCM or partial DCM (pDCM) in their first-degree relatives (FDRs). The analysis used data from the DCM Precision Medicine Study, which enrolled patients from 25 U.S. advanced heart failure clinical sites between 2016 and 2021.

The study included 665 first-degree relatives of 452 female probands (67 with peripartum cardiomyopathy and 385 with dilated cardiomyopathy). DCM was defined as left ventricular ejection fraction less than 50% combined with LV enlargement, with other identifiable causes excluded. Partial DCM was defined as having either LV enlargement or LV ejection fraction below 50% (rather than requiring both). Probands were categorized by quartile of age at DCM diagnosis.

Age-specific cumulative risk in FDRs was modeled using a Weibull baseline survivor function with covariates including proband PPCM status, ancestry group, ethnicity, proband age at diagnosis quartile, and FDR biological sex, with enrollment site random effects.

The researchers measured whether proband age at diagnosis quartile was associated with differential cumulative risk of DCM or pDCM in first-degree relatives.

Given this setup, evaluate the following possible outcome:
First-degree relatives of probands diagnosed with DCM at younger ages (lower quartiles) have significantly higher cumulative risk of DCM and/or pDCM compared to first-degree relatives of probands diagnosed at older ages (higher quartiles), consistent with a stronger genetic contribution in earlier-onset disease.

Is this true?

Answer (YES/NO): YES